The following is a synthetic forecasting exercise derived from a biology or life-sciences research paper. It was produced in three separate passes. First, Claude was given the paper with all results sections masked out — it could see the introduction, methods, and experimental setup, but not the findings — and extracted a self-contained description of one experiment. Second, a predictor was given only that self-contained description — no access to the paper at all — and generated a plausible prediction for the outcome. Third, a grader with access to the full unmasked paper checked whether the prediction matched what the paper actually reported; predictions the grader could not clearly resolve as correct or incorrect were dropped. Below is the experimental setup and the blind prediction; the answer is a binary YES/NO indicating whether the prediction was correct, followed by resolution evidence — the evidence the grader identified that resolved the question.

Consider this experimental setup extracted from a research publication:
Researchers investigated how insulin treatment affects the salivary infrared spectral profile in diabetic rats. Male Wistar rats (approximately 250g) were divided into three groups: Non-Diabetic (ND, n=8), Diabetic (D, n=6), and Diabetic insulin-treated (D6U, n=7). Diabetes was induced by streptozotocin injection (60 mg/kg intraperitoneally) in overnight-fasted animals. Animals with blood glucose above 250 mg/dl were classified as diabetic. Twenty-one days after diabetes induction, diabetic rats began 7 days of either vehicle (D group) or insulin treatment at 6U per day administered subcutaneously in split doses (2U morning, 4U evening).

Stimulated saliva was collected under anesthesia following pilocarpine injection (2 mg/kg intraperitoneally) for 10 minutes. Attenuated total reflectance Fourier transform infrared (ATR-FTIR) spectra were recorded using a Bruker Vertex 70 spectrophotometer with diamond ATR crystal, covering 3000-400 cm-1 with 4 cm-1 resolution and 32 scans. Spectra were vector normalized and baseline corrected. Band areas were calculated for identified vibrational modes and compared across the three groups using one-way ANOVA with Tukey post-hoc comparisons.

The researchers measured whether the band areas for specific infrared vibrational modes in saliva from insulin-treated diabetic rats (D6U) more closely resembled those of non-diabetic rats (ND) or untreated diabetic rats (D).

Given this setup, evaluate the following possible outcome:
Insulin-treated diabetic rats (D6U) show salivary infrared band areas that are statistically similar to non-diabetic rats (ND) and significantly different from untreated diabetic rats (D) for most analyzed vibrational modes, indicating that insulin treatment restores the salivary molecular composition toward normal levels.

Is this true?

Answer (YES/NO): YES